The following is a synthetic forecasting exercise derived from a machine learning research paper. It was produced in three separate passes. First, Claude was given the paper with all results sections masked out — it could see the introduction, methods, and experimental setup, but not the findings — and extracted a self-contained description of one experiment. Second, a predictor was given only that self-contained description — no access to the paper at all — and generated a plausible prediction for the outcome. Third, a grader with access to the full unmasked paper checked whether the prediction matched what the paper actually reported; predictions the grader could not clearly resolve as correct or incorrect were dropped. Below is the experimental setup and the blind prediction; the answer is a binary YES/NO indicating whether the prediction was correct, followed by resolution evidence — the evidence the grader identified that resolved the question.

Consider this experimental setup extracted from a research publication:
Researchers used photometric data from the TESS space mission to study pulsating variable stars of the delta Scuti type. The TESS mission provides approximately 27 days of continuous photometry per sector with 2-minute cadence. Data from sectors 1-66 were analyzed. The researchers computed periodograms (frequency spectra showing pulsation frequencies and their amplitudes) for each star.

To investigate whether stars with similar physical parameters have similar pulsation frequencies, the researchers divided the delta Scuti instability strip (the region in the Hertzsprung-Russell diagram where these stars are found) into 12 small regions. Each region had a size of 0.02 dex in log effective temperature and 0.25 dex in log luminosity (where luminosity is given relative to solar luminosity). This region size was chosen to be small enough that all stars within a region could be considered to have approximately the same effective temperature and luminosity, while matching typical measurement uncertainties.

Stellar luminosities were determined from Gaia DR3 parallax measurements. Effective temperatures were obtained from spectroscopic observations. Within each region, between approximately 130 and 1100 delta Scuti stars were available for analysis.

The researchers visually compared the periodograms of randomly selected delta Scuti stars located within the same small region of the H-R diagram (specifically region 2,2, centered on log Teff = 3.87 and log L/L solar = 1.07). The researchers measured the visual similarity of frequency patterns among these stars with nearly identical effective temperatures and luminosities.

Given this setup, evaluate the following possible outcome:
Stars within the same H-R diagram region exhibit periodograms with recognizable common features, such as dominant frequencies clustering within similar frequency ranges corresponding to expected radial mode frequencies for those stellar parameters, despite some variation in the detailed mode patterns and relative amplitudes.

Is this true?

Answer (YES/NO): NO